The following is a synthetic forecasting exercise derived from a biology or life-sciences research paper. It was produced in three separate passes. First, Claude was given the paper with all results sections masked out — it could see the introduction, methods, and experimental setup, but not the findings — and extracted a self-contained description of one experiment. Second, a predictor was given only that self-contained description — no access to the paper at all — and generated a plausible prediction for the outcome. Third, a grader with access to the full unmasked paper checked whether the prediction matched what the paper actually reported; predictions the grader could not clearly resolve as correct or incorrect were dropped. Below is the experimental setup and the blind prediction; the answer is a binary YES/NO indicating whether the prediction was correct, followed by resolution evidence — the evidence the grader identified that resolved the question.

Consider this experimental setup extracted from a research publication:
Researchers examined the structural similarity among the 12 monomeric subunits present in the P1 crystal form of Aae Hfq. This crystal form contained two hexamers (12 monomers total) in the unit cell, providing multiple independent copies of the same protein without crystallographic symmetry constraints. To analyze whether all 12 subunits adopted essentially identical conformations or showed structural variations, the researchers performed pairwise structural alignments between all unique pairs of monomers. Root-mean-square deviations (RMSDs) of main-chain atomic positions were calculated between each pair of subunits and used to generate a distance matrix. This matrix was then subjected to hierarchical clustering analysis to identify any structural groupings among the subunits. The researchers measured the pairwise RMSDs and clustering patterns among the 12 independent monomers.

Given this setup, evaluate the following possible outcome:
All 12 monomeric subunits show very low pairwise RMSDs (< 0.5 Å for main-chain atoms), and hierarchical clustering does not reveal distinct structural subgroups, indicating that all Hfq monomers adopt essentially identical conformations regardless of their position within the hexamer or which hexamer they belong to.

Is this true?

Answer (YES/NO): NO